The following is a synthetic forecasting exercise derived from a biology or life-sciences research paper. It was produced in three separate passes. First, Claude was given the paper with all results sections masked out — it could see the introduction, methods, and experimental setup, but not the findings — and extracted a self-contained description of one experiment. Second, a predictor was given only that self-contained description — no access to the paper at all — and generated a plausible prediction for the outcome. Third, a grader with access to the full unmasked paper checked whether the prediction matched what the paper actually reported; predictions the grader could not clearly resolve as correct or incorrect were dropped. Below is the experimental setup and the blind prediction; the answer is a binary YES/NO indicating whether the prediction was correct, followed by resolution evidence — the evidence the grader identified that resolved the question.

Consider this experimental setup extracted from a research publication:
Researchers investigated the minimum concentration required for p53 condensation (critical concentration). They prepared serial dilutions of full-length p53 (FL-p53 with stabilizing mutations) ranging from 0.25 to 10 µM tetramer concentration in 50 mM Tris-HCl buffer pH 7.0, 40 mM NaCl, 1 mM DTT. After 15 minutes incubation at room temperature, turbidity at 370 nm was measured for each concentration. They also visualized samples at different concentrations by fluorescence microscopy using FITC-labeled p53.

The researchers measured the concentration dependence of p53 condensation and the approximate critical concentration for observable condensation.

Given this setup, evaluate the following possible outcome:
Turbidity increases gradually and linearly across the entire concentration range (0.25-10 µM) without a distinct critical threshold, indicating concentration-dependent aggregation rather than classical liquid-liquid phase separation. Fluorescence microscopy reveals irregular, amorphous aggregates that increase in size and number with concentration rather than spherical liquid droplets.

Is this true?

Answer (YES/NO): NO